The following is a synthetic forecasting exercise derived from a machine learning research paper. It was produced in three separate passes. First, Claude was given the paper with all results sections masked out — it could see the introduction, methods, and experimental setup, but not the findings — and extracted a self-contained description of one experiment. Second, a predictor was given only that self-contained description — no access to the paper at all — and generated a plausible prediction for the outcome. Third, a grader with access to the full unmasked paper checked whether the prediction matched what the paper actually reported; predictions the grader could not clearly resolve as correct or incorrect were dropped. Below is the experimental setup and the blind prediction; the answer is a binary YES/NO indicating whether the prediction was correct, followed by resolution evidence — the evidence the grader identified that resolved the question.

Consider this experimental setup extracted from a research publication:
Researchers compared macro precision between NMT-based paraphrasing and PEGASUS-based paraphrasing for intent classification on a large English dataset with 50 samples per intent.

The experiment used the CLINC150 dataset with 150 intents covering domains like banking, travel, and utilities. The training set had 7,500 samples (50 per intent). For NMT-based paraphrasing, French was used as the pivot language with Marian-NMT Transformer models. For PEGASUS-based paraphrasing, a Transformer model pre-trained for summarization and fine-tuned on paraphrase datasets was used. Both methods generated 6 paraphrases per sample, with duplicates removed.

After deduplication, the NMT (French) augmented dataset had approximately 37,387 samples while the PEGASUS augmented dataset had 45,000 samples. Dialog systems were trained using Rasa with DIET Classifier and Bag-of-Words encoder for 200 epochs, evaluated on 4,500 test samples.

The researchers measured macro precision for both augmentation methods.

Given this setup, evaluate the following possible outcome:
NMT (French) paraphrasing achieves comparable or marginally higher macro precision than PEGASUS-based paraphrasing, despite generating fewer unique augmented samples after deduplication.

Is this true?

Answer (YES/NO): YES